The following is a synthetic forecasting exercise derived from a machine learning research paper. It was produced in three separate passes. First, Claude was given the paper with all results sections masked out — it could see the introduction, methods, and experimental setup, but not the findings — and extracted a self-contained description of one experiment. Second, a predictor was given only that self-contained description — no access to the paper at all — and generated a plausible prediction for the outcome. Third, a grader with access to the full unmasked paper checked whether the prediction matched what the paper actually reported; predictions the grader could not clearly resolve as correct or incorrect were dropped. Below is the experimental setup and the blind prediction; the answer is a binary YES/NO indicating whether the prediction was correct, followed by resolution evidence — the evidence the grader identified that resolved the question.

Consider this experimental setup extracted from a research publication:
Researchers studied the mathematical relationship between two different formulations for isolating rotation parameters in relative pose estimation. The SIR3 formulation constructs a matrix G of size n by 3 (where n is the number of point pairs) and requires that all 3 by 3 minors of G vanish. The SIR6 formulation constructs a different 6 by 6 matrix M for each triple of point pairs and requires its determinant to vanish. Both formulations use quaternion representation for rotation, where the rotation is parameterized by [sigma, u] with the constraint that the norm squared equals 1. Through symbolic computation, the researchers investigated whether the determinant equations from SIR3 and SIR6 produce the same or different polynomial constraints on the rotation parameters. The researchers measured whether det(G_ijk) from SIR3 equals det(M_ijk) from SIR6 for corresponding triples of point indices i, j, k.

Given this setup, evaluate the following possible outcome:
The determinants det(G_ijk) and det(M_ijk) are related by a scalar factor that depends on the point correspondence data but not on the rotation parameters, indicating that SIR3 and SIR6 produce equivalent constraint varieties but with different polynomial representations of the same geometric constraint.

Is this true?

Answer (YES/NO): NO